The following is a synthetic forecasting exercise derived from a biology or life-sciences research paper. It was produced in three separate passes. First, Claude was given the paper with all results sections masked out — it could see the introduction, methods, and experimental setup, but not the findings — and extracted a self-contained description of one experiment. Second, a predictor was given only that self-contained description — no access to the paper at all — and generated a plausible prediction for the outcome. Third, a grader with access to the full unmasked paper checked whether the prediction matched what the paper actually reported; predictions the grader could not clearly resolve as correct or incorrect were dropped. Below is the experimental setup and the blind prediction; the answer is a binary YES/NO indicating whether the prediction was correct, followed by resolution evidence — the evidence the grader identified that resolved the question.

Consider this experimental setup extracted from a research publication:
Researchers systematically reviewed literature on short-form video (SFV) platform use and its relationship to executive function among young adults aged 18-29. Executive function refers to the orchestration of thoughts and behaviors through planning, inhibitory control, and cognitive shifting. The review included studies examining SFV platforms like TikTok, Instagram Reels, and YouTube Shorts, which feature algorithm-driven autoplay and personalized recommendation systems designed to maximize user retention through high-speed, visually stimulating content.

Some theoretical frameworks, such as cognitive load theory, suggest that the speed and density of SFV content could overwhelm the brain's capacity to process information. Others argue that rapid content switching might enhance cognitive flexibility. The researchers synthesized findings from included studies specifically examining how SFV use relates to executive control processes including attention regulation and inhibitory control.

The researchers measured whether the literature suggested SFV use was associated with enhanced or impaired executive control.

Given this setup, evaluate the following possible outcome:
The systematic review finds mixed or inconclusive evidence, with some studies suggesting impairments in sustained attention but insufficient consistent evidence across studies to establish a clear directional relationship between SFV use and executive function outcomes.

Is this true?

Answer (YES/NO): NO